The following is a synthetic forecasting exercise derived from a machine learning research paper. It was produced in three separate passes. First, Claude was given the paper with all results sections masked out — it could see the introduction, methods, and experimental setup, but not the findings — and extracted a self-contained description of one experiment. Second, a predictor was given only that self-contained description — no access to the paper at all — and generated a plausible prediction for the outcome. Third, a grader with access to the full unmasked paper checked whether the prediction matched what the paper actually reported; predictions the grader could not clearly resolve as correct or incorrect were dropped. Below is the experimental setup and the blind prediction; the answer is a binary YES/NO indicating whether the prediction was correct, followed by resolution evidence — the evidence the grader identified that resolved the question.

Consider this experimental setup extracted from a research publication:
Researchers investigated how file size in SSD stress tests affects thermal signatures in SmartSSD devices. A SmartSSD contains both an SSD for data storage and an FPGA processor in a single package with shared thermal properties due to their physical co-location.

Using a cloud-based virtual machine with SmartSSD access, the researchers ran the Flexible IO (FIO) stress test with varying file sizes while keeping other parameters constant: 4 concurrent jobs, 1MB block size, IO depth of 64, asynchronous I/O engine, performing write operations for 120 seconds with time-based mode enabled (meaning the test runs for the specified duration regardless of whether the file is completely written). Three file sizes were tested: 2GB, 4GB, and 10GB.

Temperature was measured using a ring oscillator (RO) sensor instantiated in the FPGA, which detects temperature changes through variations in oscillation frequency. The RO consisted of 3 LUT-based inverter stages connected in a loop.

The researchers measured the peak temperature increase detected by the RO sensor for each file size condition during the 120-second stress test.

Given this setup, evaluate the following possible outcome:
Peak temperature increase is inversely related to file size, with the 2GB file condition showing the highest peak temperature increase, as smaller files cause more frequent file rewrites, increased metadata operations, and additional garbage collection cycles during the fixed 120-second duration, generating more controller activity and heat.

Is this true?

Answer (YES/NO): NO